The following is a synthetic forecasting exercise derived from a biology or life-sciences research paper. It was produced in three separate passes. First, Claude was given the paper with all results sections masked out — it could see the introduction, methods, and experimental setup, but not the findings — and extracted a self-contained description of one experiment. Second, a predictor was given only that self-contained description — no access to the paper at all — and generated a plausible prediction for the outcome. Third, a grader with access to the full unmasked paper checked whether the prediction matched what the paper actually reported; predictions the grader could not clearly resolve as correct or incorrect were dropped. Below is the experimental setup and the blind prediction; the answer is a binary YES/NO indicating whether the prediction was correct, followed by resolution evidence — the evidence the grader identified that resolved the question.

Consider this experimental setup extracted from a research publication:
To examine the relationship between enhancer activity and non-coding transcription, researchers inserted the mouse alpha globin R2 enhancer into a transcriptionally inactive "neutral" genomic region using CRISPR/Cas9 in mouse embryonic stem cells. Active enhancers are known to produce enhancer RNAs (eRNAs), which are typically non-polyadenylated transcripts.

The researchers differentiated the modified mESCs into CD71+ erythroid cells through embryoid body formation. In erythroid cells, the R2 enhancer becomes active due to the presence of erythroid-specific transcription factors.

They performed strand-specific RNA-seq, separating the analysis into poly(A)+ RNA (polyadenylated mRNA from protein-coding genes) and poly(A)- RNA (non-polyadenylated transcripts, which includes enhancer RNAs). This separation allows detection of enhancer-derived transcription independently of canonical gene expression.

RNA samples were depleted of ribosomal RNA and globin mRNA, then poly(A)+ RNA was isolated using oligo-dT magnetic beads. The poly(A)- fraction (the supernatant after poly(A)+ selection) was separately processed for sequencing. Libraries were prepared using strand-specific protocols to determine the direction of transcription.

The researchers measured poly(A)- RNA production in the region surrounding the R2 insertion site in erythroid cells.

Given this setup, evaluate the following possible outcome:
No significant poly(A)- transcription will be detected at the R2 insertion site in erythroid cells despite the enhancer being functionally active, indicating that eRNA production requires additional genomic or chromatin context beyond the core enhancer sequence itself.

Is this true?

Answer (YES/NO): NO